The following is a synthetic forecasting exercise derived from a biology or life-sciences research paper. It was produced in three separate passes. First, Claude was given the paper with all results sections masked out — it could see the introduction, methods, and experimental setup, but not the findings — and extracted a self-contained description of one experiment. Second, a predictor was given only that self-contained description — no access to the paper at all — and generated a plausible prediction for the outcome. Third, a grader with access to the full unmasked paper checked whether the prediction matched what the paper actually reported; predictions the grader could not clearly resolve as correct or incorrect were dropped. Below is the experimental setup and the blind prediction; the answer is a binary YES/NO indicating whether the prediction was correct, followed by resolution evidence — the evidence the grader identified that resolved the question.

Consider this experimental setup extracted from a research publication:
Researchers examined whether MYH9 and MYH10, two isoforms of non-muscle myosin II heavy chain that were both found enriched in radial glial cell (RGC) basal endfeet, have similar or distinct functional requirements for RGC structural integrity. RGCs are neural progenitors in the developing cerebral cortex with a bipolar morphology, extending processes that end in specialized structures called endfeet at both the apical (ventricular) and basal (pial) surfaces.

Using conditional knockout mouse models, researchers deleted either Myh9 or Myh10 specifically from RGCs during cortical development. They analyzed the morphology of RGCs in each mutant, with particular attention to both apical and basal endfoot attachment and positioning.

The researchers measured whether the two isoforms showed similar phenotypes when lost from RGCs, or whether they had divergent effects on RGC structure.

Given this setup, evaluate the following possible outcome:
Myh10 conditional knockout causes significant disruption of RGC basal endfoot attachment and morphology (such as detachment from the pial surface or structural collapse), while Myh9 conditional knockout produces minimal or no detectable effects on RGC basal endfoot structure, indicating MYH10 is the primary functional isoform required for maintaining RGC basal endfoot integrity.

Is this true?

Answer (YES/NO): NO